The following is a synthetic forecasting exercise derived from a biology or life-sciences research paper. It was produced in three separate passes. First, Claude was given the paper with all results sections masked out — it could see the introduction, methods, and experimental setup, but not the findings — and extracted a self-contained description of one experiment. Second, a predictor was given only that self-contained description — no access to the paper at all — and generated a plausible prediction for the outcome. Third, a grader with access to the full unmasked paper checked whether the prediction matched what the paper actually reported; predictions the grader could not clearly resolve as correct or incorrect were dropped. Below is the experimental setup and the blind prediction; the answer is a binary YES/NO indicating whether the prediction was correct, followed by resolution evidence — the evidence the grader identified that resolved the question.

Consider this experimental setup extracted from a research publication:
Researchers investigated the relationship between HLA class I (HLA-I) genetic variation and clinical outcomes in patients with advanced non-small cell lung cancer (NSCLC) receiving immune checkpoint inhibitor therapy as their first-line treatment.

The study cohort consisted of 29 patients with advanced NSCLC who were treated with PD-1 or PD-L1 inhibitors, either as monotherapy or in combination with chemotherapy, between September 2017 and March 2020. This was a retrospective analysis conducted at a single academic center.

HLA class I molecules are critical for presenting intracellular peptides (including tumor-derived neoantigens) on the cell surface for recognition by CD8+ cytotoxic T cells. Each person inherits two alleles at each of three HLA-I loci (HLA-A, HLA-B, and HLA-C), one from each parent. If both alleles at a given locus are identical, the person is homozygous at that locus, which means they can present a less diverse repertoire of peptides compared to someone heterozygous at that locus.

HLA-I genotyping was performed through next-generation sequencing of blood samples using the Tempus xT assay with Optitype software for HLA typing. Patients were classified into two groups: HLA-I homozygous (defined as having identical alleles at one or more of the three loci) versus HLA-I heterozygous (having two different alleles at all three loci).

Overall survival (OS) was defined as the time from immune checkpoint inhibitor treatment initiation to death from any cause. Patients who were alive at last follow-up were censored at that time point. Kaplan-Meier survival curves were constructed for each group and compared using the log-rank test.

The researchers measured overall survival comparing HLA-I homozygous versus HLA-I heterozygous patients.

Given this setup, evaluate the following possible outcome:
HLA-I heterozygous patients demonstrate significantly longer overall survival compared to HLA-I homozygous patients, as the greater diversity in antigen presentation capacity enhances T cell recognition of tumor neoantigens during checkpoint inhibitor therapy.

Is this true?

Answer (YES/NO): NO